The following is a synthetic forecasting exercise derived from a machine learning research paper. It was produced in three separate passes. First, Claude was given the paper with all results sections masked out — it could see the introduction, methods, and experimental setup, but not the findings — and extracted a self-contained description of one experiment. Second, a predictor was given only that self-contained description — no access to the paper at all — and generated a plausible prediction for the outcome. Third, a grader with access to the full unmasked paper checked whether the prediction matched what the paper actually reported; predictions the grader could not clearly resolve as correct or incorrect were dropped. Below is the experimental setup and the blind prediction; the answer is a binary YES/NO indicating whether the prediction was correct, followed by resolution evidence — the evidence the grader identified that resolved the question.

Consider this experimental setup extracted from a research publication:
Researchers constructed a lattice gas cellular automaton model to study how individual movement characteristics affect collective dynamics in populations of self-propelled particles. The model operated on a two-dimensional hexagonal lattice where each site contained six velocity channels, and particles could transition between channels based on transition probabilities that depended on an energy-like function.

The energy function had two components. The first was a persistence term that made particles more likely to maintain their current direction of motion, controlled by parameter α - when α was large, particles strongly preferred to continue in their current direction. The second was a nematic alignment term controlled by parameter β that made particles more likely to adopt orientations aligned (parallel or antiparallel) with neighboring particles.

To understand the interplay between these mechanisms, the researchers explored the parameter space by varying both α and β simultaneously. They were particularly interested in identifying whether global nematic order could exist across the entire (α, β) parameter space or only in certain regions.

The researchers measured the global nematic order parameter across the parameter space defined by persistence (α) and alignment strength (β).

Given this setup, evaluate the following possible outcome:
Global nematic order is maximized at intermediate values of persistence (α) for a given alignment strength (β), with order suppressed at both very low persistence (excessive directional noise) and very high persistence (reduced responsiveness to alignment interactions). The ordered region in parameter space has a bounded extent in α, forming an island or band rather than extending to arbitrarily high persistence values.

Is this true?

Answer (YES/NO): NO